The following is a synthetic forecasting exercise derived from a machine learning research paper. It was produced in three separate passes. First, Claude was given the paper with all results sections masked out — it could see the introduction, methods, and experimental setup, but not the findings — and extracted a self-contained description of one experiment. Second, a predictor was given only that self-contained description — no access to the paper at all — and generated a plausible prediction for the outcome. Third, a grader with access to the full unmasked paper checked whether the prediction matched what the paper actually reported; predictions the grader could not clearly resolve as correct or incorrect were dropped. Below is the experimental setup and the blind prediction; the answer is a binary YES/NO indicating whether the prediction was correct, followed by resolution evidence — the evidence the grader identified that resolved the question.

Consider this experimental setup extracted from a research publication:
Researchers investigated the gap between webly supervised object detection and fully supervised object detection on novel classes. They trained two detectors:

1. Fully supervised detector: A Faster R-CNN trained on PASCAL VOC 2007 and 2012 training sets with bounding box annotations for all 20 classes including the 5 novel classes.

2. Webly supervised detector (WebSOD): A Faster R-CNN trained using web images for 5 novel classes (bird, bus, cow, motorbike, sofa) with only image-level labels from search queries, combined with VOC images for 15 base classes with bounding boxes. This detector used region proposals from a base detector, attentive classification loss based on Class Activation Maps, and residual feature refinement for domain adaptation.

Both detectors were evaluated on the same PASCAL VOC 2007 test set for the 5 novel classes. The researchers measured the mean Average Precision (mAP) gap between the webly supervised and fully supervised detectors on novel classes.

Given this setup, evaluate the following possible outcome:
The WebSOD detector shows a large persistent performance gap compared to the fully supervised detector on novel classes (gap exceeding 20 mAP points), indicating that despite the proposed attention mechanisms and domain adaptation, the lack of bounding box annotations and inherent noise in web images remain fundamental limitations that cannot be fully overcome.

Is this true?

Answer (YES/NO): YES